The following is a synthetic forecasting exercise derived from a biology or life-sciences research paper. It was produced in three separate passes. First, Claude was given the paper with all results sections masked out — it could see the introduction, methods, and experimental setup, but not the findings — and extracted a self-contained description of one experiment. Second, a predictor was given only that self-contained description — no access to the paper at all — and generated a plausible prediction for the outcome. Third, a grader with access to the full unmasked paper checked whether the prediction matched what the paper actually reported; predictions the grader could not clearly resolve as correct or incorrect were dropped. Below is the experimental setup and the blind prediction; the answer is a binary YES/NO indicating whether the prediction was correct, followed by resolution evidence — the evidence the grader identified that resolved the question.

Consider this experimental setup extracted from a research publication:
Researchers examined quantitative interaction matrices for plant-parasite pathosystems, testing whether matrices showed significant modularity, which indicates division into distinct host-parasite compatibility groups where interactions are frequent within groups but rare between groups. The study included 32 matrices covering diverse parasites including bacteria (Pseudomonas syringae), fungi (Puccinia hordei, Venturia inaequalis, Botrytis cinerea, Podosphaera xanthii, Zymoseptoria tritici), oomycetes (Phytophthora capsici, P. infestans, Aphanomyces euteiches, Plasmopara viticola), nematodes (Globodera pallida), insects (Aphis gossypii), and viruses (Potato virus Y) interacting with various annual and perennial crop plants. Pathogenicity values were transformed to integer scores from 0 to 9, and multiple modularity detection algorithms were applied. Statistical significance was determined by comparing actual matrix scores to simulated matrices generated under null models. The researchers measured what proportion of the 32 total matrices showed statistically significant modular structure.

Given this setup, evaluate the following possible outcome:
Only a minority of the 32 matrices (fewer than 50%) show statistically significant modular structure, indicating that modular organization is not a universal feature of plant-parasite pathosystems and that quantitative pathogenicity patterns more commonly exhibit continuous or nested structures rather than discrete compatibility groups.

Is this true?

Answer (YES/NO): YES